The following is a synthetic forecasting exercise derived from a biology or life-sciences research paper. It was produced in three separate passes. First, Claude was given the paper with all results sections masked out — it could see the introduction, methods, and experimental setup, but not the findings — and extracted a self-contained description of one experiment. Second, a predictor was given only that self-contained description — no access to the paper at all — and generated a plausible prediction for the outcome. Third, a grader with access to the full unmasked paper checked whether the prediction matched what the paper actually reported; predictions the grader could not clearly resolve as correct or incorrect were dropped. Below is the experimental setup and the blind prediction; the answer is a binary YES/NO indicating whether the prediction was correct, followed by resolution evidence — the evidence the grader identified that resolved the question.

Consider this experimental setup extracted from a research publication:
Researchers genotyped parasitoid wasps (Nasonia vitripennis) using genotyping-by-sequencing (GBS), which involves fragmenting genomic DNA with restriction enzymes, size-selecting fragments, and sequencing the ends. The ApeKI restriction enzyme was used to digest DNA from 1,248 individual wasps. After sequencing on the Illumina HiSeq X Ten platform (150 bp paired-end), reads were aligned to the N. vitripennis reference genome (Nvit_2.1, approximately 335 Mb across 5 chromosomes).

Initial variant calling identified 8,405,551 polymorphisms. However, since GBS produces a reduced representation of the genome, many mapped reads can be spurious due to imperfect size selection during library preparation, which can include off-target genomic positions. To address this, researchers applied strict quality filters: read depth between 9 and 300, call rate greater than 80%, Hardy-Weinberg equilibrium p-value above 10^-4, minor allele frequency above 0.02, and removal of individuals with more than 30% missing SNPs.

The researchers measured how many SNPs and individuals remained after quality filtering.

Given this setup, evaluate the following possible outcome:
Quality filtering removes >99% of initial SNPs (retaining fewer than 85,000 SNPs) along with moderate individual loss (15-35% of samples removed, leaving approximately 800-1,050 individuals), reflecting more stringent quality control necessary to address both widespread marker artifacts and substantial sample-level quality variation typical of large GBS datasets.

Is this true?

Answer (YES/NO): NO